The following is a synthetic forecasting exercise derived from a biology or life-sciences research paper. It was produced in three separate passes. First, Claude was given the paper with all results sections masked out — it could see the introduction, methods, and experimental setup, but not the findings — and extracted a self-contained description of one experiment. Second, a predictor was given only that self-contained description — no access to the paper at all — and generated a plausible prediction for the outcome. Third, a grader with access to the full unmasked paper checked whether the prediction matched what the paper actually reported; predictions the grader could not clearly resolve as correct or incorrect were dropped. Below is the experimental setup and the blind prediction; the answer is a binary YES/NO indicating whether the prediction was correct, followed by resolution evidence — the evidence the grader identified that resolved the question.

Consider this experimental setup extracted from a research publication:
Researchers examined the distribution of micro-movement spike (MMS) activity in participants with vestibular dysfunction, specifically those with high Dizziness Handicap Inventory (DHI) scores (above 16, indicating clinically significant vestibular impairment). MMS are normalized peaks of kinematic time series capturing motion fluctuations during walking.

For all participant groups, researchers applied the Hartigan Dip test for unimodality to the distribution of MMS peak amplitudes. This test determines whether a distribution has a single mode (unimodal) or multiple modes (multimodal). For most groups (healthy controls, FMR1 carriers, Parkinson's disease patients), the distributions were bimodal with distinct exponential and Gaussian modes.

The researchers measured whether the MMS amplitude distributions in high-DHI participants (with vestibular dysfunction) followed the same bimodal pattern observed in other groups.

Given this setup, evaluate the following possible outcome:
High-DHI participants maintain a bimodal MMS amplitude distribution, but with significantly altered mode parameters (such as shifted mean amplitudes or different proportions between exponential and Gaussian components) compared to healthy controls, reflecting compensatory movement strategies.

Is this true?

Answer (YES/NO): NO